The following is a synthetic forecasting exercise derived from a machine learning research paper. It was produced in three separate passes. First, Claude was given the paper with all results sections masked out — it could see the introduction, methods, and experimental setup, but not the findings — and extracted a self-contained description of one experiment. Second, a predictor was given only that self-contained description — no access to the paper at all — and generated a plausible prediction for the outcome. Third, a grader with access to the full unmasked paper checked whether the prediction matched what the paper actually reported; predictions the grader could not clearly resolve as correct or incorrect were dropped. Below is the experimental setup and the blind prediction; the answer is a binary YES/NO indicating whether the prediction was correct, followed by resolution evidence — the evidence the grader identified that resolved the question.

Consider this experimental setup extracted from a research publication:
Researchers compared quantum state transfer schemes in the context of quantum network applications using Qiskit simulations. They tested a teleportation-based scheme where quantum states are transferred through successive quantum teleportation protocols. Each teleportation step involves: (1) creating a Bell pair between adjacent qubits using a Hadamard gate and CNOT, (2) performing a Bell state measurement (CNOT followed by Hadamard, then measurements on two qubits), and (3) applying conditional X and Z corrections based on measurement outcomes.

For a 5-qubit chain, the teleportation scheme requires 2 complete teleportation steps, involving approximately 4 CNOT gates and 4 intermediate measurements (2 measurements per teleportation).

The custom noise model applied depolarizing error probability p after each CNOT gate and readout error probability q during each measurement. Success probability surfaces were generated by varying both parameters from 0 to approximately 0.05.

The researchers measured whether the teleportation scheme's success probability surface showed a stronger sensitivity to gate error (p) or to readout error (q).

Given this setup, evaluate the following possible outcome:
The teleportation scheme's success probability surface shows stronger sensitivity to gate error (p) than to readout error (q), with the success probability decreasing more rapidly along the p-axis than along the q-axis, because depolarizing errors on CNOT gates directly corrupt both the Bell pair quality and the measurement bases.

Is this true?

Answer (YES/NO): NO